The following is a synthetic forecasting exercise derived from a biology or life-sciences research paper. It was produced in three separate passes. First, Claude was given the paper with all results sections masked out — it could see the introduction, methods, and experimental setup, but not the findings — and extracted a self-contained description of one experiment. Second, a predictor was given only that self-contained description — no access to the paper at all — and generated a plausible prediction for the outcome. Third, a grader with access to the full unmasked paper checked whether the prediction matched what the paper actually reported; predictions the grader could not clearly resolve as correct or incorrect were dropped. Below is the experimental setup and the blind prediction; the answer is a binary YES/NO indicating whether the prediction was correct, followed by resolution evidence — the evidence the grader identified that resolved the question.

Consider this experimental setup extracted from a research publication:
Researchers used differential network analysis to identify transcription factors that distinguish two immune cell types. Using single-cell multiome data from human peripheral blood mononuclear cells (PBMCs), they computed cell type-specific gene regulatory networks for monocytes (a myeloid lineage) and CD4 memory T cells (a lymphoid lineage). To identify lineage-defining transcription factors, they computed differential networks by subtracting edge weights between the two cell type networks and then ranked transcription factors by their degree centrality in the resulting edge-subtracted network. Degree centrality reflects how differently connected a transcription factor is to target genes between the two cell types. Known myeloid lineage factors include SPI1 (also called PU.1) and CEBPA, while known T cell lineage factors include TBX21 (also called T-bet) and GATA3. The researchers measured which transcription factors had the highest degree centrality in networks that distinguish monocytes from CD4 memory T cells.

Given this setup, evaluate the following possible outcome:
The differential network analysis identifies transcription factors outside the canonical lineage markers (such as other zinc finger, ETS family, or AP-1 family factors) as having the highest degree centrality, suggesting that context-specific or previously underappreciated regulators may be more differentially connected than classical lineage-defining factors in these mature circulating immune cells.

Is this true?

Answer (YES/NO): NO